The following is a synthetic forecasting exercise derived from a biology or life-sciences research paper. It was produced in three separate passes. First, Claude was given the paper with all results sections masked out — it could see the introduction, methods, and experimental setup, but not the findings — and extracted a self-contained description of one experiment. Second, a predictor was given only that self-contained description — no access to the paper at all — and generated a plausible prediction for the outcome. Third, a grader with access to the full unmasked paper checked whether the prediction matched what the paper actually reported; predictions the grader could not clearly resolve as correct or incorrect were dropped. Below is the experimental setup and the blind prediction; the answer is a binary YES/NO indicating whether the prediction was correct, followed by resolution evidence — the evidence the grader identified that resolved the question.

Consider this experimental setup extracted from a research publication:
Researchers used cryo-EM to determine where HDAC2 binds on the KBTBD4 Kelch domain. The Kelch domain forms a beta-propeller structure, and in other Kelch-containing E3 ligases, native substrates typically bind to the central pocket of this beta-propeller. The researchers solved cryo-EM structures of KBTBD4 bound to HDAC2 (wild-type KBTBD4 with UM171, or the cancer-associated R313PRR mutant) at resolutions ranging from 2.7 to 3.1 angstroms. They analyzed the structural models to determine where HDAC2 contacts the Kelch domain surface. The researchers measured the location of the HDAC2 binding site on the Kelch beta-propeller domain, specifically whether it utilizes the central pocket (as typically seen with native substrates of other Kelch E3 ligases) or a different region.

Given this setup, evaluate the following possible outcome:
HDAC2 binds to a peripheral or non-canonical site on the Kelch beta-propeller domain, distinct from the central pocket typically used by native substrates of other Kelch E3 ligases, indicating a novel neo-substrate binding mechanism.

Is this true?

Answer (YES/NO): YES